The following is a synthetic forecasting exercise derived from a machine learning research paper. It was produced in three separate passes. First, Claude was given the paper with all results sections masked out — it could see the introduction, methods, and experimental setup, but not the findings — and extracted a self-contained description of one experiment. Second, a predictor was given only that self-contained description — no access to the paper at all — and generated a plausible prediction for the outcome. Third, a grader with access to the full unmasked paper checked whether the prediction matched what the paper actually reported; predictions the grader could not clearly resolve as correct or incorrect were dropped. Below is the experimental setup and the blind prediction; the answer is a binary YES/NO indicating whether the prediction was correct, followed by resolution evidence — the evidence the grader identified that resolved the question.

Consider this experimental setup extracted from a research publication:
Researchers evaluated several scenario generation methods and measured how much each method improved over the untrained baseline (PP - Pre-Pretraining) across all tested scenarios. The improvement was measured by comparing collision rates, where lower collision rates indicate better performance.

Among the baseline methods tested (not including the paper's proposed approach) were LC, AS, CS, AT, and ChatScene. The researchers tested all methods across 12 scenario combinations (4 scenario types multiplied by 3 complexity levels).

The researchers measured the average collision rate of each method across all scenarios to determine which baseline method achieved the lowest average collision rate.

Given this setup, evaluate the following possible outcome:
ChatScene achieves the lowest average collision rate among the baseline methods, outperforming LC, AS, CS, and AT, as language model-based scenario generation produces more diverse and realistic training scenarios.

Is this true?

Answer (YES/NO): YES